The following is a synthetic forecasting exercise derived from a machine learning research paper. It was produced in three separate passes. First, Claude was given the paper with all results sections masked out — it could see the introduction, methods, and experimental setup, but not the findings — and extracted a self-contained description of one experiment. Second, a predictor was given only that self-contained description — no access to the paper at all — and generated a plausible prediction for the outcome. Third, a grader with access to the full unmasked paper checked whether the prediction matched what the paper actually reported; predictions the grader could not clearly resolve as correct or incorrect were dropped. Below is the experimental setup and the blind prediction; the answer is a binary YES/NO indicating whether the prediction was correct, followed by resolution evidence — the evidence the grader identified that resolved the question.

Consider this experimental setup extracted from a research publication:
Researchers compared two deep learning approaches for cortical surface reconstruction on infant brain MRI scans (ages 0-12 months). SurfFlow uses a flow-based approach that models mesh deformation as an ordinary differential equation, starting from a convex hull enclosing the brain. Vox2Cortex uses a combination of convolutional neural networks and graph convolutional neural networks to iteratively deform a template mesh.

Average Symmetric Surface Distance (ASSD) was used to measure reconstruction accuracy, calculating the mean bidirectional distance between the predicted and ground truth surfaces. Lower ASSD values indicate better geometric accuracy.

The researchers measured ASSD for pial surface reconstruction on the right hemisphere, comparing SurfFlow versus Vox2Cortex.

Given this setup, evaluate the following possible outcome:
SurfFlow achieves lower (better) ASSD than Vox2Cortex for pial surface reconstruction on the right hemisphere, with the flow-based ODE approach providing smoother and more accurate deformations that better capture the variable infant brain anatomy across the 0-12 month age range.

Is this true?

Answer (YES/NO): YES